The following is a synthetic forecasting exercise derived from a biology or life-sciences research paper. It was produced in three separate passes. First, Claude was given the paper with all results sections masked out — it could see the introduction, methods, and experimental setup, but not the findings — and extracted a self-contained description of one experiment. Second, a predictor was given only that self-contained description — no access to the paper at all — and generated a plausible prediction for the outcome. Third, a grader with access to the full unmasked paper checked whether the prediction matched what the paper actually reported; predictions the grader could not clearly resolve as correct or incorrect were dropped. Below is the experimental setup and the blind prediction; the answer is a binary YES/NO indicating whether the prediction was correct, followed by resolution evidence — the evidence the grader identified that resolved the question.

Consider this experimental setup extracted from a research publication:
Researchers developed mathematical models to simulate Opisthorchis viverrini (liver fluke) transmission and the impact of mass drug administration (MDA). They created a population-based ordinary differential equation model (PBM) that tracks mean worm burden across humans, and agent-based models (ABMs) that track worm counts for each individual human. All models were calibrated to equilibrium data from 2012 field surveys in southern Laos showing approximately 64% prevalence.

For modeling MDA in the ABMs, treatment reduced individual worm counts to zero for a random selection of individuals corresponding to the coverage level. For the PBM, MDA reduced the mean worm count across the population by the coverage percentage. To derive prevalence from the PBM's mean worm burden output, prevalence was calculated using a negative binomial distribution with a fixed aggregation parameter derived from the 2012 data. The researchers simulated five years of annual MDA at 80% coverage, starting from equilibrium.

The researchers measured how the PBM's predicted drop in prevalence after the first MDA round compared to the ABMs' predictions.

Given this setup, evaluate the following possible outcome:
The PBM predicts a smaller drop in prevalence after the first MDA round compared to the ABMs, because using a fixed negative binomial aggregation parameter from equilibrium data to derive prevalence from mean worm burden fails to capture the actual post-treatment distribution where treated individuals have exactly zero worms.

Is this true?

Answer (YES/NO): YES